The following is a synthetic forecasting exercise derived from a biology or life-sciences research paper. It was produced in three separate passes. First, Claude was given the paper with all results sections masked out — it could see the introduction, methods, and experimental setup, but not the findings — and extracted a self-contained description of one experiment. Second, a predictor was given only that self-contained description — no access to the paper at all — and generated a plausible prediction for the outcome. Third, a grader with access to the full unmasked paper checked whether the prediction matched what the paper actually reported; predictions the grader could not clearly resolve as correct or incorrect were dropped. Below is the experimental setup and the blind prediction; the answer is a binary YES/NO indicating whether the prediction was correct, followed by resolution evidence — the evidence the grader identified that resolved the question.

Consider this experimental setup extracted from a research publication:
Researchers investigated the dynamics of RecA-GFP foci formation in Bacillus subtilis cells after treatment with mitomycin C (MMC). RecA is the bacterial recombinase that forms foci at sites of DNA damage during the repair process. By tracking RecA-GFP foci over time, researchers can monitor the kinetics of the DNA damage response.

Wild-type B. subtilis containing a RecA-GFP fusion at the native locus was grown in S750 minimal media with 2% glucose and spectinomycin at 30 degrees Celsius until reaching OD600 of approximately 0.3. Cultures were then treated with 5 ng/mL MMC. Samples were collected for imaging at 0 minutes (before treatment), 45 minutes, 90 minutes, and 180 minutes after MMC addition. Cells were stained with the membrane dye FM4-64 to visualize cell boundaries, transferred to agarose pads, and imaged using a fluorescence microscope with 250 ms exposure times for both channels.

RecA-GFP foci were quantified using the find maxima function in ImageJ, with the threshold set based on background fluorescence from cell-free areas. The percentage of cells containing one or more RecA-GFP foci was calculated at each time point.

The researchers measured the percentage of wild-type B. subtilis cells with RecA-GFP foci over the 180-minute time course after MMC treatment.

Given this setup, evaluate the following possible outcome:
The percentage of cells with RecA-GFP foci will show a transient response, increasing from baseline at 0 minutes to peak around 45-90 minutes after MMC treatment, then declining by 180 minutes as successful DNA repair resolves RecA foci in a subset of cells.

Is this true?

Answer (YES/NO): NO